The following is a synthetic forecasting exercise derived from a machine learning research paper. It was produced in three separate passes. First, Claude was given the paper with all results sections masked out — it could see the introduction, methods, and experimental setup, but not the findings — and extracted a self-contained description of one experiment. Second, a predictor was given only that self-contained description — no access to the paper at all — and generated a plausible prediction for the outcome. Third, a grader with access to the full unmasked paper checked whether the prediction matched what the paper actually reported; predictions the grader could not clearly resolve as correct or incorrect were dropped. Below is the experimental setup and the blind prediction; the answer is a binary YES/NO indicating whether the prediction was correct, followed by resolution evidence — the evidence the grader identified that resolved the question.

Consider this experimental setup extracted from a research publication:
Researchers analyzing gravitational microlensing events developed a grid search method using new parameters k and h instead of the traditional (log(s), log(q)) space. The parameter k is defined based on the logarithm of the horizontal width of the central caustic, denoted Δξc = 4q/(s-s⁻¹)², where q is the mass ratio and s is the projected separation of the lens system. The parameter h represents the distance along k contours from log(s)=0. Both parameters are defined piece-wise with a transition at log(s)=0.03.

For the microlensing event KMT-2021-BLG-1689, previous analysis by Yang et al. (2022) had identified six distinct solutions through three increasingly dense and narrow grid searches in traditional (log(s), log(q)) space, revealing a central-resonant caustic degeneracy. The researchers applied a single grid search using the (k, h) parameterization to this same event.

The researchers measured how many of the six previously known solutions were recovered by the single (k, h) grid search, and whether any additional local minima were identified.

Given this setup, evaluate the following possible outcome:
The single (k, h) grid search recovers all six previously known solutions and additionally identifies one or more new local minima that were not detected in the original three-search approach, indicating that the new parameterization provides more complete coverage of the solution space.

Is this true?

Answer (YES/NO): NO